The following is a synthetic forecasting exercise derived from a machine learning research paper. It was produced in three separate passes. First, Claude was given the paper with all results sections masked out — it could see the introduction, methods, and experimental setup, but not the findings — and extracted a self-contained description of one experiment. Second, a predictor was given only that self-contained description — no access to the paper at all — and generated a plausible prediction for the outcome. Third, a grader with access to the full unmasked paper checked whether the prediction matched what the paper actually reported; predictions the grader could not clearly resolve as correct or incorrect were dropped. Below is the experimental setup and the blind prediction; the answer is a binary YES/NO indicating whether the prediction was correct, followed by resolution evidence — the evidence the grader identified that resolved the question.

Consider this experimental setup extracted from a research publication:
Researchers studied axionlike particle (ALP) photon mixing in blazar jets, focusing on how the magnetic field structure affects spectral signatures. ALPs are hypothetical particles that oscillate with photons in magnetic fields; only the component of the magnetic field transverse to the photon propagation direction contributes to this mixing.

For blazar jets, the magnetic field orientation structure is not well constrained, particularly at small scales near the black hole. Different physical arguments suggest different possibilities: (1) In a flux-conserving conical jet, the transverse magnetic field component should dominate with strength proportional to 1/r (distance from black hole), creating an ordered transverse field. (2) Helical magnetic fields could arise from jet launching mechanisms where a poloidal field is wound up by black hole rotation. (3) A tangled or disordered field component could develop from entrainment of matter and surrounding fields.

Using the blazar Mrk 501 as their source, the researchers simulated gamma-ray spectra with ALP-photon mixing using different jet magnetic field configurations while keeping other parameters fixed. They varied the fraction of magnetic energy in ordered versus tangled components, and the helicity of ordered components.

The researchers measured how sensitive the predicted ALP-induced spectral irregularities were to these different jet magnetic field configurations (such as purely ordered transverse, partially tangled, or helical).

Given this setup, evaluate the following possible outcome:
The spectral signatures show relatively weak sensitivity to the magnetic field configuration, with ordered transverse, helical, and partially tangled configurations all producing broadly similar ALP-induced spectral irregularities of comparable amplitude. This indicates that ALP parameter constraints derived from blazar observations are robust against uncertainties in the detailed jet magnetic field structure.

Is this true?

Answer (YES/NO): NO